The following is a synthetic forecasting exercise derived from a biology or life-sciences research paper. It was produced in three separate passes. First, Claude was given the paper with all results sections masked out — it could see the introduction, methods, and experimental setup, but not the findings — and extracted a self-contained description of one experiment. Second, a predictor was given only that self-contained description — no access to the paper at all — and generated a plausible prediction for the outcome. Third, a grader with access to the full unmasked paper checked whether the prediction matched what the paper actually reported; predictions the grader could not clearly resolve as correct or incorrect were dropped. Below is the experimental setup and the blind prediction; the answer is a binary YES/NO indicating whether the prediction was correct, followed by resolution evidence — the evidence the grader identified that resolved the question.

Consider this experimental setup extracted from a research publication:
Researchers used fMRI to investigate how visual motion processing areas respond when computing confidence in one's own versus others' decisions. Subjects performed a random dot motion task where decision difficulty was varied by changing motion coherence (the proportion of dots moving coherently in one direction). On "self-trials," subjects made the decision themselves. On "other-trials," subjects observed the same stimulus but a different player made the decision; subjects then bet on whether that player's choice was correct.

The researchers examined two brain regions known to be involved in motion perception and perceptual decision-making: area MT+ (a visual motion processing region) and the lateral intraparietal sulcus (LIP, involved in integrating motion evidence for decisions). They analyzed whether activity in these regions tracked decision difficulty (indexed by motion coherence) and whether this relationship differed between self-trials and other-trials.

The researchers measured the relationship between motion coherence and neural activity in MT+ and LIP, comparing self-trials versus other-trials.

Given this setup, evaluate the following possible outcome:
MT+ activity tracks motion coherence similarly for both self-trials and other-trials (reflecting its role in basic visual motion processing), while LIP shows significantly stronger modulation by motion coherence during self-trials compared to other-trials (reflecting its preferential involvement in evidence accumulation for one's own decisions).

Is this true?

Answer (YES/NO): NO